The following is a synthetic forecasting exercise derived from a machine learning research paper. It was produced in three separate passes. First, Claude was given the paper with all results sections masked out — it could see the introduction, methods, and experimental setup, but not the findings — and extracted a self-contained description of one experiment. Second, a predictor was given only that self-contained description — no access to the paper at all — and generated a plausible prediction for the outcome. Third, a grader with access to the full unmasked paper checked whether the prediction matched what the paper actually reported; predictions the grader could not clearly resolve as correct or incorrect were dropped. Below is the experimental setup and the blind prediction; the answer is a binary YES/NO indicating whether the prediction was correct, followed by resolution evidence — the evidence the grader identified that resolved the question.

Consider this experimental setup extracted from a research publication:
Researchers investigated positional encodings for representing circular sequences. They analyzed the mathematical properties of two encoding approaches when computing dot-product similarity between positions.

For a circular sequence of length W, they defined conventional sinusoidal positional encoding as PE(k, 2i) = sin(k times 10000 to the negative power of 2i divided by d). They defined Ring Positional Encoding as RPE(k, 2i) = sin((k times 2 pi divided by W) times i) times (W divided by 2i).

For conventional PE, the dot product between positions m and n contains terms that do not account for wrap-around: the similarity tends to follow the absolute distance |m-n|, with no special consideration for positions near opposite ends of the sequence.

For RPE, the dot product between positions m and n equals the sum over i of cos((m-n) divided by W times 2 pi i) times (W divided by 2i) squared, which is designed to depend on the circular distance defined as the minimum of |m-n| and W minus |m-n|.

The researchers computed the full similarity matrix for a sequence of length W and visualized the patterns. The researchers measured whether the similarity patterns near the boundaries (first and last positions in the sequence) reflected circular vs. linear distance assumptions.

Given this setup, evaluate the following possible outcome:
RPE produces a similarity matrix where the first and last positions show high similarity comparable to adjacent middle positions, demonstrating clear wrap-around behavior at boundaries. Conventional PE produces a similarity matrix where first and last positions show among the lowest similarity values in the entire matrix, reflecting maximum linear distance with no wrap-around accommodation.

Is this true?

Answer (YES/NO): YES